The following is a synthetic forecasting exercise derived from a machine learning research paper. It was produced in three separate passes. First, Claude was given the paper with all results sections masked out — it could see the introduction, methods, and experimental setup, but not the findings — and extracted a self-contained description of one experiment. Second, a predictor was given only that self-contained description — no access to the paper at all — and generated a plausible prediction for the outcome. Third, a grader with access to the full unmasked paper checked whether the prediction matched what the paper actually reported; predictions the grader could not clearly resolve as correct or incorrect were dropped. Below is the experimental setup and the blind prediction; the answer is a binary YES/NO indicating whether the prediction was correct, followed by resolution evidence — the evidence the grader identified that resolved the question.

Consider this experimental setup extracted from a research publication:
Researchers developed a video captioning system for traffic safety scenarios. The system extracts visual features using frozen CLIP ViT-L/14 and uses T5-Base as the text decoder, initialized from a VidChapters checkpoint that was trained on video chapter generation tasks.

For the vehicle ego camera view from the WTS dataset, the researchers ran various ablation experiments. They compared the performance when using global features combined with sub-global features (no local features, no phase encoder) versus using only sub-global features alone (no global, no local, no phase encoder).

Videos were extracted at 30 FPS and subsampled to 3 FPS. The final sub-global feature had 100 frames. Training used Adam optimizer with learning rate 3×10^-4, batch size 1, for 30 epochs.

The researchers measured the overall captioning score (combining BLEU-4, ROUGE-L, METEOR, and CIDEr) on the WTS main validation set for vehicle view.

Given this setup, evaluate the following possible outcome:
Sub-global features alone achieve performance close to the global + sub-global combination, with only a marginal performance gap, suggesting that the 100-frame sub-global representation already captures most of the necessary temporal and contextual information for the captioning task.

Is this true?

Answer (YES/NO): NO